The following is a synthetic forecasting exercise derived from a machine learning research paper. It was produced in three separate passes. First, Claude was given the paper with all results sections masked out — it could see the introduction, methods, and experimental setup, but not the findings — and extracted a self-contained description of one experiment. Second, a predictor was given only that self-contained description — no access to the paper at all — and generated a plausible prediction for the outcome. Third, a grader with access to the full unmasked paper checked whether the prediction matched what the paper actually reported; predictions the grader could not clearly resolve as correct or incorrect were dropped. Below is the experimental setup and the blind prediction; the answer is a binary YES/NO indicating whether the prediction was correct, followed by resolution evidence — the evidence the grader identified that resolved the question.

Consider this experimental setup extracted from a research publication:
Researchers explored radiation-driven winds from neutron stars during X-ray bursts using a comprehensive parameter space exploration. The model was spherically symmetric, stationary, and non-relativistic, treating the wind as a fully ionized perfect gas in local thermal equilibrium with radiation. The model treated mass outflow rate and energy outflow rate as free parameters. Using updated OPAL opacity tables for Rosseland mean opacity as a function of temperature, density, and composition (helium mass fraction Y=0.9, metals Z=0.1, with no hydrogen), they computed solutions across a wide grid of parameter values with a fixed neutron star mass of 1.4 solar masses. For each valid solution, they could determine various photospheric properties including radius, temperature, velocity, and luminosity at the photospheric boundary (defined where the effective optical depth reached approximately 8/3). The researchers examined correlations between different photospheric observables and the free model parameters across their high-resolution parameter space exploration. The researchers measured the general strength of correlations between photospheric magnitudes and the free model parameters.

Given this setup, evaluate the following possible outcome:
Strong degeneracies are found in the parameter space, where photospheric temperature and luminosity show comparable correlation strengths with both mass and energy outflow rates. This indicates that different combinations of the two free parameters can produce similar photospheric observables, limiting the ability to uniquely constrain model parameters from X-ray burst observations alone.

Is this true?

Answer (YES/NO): NO